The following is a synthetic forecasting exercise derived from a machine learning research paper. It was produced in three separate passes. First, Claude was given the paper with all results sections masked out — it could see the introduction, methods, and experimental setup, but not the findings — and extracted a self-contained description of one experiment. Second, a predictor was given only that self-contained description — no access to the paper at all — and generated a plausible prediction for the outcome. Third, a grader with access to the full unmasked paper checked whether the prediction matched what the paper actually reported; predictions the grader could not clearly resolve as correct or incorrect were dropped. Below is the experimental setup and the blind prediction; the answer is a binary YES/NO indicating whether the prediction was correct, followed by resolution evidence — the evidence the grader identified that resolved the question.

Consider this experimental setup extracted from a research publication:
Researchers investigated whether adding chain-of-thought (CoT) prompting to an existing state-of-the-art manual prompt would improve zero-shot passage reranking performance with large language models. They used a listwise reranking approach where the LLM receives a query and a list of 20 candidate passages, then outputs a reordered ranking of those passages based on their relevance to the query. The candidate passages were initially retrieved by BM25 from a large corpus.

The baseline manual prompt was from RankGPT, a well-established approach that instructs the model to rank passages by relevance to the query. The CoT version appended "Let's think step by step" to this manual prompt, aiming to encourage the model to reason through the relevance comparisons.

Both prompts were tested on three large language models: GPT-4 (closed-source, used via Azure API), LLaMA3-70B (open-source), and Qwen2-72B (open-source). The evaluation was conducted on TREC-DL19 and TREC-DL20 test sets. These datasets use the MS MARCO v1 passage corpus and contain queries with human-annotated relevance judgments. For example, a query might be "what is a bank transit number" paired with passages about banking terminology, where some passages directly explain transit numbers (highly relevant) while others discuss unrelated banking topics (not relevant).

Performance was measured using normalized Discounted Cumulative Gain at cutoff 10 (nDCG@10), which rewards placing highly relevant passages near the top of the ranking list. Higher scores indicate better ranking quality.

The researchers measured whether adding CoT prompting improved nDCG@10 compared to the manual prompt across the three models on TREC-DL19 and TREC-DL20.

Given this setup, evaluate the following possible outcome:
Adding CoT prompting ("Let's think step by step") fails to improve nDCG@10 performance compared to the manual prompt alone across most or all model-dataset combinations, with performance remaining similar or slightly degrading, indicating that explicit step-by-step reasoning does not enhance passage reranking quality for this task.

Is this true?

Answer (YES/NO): NO